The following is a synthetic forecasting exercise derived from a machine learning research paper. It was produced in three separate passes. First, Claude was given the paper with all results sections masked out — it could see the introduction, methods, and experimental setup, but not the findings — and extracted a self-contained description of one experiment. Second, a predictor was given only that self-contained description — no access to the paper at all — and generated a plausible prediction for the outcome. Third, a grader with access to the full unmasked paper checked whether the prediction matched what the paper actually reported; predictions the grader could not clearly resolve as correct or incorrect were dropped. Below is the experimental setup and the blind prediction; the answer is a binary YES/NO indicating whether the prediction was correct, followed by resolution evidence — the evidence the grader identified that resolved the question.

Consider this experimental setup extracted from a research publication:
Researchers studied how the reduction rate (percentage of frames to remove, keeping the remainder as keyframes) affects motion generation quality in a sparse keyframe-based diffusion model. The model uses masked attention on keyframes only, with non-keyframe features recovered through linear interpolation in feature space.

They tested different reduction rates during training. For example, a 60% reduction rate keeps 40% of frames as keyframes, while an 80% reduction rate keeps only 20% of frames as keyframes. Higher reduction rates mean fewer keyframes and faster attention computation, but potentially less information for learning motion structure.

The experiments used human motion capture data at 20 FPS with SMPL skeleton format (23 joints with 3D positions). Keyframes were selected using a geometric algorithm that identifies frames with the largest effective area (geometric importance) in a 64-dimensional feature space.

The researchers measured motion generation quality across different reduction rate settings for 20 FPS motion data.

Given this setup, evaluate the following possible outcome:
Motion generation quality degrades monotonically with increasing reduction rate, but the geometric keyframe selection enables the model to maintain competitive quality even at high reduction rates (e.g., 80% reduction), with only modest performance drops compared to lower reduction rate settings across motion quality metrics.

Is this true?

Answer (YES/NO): NO